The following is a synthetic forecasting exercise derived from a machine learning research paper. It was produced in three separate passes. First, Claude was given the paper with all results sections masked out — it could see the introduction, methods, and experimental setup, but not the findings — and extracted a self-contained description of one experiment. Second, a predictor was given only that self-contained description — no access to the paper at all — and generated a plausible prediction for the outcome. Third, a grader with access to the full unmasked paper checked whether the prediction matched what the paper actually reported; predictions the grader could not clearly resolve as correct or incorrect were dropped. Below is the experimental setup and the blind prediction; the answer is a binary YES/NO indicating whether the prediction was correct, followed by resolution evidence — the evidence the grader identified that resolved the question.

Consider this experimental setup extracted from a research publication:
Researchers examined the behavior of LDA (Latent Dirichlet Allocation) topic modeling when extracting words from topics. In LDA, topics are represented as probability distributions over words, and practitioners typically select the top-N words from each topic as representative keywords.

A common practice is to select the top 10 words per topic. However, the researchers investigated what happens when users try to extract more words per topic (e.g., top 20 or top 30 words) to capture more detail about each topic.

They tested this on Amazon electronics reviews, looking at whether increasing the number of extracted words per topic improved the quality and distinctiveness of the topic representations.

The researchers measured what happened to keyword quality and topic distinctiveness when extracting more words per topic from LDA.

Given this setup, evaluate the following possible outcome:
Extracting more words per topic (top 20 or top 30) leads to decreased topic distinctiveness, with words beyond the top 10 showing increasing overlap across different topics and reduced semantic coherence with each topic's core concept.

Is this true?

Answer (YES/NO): YES